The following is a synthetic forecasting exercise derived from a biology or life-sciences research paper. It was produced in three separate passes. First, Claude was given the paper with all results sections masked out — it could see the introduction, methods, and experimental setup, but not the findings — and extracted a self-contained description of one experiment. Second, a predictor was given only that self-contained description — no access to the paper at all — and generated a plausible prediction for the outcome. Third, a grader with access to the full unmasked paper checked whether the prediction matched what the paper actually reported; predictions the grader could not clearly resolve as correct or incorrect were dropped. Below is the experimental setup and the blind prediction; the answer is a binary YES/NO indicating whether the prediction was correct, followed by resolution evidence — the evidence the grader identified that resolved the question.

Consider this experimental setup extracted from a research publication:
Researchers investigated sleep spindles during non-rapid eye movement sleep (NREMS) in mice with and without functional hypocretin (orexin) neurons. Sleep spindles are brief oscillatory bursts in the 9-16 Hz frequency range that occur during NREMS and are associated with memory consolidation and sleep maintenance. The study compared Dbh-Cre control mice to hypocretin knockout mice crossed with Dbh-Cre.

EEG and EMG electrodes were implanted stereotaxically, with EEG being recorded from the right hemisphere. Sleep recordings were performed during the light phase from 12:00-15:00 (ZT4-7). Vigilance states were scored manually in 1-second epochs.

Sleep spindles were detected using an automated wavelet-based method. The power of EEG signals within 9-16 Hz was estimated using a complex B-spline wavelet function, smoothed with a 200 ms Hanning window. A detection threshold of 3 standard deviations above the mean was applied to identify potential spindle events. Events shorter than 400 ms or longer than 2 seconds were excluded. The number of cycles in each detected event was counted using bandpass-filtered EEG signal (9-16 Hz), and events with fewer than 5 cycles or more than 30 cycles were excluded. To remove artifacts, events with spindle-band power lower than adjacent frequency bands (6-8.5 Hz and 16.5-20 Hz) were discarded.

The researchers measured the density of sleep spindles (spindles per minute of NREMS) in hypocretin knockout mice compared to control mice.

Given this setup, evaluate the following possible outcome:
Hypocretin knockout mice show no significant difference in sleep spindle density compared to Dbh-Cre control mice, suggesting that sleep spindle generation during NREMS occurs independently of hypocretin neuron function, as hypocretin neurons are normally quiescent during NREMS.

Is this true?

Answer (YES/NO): NO